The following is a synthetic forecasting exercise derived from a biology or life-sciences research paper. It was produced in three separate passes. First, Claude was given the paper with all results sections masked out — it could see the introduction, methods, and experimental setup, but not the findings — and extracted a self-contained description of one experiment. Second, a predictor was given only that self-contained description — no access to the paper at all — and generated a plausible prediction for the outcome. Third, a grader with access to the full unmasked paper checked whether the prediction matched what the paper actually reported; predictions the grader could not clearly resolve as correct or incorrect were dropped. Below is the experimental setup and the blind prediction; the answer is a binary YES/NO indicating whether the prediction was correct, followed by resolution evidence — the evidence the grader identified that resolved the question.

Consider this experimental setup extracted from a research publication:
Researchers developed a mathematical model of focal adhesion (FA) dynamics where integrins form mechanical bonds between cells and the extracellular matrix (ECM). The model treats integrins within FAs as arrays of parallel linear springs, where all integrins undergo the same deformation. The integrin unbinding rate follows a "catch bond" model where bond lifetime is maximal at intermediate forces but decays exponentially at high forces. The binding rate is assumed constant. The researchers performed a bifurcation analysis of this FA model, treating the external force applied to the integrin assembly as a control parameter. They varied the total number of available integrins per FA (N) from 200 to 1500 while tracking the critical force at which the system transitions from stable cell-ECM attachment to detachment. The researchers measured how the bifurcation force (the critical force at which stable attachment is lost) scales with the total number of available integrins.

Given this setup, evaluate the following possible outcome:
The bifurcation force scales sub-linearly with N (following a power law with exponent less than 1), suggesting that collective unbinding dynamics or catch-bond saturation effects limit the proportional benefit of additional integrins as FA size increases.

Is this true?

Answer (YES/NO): NO